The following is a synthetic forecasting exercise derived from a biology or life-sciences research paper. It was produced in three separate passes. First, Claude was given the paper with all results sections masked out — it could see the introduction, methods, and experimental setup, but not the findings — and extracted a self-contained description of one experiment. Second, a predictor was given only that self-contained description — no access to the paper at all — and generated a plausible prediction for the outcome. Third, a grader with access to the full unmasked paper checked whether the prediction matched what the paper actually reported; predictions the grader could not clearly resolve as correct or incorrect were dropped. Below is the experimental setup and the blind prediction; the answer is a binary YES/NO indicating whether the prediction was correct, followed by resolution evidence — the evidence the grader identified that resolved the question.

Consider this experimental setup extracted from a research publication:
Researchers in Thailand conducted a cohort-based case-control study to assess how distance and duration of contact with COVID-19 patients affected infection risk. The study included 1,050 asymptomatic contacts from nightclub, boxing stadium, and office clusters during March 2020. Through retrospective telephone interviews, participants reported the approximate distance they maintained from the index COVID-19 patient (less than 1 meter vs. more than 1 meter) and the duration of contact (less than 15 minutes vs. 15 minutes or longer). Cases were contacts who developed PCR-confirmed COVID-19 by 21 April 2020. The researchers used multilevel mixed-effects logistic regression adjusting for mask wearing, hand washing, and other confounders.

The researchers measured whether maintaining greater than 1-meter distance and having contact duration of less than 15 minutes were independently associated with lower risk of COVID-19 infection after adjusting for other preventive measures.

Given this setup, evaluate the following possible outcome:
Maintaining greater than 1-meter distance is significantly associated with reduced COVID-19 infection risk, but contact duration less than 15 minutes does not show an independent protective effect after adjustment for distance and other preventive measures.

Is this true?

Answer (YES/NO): NO